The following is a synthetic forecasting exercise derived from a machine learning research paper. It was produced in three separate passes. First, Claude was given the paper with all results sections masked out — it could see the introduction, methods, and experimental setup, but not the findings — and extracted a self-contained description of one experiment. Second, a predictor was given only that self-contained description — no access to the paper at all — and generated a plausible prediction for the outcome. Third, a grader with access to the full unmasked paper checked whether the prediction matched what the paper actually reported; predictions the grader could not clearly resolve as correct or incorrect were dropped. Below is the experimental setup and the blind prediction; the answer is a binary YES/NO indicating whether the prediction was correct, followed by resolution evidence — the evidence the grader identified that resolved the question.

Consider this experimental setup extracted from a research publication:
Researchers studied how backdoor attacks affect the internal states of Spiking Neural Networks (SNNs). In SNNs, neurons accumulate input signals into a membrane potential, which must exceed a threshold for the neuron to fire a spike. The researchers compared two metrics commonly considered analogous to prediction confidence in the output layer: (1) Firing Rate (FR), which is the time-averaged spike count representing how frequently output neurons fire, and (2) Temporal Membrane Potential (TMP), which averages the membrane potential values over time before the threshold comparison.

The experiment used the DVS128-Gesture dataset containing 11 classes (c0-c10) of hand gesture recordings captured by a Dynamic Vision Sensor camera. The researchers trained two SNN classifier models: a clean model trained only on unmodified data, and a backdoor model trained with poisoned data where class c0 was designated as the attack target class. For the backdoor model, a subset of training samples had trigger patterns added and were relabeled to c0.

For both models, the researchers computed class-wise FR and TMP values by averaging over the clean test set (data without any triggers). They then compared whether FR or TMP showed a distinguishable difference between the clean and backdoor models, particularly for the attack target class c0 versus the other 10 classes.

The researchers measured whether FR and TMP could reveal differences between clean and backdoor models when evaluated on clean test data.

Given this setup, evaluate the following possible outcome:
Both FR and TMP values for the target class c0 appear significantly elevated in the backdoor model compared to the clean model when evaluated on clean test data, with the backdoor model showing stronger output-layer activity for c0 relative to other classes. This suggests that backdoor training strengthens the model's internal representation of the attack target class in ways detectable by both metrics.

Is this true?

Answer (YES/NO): NO